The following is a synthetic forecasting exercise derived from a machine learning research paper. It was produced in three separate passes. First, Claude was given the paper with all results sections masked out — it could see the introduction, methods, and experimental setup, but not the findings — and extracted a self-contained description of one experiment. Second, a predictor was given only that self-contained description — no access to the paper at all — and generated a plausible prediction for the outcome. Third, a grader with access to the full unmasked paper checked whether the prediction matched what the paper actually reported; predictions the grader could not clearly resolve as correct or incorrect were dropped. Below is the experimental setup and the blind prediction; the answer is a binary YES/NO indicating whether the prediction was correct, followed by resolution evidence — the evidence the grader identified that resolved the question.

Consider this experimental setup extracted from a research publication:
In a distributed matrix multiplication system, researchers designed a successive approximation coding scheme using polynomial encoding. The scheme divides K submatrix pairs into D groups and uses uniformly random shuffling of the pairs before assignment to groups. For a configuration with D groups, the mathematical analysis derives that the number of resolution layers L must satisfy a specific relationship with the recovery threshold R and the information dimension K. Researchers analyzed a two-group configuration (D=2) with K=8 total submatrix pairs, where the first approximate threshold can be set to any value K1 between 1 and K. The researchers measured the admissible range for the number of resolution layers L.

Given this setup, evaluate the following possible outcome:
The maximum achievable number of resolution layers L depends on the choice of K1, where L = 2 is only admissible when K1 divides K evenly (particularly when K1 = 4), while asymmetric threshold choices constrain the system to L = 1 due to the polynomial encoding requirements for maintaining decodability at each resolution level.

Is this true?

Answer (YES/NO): NO